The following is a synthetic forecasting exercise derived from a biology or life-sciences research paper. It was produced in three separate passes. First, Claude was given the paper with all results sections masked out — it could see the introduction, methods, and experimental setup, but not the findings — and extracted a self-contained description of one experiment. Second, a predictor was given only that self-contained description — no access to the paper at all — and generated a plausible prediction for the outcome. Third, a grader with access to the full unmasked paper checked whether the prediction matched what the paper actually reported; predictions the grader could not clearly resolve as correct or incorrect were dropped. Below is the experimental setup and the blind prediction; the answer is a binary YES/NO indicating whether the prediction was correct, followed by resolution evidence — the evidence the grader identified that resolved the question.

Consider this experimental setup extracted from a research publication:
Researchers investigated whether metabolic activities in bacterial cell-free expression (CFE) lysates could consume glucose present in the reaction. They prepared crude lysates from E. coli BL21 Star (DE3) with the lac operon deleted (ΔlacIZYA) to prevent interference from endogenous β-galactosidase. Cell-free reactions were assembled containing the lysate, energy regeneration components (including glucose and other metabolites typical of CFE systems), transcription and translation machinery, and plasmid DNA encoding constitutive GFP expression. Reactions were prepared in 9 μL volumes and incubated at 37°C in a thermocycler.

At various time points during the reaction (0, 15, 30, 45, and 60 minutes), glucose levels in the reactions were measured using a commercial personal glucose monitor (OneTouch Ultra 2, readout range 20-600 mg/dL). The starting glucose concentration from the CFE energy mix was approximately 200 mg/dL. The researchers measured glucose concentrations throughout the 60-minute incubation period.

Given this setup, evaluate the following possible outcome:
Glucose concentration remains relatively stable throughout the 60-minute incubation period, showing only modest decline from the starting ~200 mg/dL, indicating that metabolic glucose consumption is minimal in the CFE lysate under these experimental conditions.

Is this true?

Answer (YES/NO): NO